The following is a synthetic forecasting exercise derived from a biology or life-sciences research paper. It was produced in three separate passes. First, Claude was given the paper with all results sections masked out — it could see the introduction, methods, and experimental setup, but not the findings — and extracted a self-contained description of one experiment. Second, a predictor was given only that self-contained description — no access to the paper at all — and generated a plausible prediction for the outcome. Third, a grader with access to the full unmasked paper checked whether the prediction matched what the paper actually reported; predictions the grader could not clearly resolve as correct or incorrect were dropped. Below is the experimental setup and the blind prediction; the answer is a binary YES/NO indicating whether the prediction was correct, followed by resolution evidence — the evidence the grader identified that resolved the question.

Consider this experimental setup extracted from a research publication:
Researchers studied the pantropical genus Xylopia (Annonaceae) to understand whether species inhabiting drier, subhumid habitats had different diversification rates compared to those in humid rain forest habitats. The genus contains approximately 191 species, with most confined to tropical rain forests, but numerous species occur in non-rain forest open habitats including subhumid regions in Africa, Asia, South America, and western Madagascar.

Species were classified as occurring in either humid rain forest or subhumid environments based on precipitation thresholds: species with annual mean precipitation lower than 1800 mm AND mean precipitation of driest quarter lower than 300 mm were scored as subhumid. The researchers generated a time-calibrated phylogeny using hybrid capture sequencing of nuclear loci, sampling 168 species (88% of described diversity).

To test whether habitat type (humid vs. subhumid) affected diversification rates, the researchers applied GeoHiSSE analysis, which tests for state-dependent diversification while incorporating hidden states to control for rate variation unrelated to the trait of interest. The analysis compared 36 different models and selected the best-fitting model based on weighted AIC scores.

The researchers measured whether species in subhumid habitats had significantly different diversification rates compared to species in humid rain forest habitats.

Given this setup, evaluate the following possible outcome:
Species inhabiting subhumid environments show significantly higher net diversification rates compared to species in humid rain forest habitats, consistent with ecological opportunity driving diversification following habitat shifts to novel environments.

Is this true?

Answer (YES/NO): NO